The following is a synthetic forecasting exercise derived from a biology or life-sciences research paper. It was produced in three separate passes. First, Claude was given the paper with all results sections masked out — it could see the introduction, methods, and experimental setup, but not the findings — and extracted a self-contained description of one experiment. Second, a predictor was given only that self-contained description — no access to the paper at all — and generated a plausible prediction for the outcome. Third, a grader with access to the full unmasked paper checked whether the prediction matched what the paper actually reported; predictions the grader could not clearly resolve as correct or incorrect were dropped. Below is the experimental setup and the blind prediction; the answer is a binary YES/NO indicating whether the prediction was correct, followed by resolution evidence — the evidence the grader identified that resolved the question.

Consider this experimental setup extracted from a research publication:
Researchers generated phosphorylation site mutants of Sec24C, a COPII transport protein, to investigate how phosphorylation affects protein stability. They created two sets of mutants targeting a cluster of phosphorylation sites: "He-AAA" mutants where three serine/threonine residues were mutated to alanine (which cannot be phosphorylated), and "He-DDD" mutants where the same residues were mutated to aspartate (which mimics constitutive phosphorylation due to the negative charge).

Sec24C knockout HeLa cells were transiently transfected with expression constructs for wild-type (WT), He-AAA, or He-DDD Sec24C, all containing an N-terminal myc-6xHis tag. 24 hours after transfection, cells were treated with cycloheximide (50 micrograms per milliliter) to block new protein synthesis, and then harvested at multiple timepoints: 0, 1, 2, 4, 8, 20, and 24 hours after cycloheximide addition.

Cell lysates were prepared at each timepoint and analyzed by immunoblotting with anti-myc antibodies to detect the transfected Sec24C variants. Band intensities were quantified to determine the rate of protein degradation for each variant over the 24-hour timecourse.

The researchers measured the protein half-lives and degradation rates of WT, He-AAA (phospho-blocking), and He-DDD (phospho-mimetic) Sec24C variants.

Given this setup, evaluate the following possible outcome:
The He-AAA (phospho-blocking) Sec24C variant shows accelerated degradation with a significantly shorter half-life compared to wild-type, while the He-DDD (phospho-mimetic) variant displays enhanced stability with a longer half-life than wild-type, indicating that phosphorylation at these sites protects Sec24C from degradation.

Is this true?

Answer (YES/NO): NO